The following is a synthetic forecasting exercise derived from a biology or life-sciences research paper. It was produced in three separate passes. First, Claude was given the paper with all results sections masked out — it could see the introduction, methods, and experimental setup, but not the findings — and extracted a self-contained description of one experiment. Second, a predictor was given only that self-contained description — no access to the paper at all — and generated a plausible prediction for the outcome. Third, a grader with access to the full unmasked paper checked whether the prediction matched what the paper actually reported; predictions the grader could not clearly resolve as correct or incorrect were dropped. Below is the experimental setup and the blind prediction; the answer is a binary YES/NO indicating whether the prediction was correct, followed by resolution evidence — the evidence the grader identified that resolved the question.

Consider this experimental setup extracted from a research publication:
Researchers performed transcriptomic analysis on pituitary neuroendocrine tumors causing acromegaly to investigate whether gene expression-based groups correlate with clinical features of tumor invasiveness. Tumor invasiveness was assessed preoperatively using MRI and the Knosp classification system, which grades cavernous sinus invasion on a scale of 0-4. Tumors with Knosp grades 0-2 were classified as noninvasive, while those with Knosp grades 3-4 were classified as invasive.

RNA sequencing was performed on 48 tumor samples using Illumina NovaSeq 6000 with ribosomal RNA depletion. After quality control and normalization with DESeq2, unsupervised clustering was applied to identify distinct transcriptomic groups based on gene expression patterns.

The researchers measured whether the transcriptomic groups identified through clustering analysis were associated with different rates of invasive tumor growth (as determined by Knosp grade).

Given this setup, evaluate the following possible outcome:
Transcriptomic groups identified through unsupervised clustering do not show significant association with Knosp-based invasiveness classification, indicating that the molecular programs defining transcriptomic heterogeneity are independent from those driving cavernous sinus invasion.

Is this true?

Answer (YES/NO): NO